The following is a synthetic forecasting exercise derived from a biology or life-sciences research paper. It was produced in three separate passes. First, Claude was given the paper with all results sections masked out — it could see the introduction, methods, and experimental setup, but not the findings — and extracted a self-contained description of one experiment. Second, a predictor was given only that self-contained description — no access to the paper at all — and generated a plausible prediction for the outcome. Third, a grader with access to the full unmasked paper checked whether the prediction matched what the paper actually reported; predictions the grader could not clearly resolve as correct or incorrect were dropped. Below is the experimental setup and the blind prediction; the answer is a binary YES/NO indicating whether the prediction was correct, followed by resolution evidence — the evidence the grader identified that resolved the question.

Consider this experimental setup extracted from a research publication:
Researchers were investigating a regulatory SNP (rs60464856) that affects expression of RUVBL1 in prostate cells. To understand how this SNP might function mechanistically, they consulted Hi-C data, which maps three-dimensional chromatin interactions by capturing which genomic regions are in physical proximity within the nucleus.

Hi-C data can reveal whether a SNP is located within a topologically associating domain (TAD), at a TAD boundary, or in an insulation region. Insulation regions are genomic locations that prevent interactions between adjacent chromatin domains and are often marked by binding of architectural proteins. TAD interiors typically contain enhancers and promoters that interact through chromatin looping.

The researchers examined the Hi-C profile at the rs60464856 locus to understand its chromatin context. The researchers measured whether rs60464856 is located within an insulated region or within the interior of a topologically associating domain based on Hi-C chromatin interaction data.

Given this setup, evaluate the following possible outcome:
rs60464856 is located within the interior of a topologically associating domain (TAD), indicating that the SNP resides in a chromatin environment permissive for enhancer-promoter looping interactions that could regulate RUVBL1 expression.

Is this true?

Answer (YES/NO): NO